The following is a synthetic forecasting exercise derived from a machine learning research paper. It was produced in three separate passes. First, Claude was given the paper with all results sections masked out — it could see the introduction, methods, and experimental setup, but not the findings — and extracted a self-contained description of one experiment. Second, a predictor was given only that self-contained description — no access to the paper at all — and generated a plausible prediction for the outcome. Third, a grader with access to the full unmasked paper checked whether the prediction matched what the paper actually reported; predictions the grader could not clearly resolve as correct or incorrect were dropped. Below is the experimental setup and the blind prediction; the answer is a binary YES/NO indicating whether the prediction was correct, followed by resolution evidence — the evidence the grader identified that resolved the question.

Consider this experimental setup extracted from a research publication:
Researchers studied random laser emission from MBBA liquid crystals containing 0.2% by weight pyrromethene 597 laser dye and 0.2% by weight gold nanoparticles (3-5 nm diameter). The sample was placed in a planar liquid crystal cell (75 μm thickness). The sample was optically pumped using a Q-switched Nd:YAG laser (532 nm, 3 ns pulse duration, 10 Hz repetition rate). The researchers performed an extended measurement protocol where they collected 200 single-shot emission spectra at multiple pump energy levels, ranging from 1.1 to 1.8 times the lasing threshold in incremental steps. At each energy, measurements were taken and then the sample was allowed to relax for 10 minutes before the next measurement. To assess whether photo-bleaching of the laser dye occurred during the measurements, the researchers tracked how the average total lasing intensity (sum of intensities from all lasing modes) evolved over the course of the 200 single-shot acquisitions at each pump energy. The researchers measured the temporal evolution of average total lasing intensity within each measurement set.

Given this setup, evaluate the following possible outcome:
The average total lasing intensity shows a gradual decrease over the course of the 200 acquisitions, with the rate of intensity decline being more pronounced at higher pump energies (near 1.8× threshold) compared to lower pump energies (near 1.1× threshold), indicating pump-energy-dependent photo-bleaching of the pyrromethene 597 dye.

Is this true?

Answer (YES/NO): NO